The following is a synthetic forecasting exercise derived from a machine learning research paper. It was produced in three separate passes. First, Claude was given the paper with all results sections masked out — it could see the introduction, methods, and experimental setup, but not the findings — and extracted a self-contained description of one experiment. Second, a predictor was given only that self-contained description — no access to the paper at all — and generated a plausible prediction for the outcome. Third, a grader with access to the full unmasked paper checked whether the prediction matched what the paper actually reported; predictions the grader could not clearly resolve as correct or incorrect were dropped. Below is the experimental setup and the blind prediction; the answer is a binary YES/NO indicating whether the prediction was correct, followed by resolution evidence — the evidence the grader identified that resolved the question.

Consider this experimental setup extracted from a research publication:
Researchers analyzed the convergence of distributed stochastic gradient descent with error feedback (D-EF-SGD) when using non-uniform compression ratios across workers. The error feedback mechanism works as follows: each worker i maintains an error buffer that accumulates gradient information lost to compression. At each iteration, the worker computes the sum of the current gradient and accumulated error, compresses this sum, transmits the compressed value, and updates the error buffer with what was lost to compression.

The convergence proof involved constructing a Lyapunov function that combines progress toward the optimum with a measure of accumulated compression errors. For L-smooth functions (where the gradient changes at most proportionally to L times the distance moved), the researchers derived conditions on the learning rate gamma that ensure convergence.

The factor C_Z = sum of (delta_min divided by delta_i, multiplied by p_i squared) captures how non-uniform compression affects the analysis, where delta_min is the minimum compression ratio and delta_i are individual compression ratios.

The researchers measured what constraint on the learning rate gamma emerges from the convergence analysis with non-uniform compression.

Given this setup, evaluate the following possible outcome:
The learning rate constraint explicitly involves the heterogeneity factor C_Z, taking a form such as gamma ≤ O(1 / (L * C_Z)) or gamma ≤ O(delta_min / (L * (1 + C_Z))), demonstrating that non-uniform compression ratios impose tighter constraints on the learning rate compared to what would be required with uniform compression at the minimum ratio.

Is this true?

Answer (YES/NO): NO